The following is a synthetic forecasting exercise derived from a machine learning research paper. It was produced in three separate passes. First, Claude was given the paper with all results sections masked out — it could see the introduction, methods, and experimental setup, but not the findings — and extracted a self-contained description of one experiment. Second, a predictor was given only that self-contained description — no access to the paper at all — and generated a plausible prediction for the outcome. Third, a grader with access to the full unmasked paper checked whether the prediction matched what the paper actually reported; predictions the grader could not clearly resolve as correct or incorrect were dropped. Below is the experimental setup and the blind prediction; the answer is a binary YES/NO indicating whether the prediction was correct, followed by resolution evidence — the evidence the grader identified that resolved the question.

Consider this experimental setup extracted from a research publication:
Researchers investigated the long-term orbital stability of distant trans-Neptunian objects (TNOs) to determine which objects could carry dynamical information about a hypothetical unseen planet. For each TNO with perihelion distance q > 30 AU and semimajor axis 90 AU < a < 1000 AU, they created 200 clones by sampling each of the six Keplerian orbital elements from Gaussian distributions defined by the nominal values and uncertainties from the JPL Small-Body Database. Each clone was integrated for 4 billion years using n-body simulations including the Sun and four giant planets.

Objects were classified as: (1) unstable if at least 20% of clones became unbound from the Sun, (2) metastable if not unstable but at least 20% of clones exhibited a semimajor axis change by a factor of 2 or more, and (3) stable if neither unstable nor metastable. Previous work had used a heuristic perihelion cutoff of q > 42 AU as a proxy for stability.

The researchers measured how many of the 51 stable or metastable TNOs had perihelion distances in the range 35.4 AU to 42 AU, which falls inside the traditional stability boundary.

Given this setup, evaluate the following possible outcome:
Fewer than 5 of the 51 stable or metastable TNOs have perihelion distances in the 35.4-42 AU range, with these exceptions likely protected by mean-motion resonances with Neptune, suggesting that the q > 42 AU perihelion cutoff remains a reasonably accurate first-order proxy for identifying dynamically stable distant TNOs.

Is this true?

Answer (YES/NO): NO